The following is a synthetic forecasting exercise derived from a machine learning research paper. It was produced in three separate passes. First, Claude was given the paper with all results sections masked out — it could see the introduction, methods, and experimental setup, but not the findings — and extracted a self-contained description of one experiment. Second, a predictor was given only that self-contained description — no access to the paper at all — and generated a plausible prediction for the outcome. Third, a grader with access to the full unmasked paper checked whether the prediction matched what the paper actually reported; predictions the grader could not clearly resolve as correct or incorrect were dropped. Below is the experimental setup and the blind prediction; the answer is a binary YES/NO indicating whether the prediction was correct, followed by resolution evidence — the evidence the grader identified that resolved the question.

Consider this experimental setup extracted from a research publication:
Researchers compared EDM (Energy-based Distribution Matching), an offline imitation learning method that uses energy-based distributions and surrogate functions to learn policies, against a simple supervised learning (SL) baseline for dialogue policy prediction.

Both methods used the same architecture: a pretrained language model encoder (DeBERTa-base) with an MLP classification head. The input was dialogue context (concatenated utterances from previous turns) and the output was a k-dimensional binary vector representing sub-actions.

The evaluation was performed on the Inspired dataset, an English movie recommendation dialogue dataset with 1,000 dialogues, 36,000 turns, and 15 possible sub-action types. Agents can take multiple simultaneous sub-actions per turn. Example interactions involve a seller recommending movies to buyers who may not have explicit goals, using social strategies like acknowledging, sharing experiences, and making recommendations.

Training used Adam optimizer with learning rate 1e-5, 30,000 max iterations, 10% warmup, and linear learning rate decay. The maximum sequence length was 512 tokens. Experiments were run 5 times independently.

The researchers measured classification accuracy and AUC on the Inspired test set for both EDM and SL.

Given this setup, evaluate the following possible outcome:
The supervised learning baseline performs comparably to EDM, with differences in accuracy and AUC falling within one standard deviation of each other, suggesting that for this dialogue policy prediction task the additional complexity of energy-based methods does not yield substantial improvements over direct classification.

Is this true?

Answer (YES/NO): NO